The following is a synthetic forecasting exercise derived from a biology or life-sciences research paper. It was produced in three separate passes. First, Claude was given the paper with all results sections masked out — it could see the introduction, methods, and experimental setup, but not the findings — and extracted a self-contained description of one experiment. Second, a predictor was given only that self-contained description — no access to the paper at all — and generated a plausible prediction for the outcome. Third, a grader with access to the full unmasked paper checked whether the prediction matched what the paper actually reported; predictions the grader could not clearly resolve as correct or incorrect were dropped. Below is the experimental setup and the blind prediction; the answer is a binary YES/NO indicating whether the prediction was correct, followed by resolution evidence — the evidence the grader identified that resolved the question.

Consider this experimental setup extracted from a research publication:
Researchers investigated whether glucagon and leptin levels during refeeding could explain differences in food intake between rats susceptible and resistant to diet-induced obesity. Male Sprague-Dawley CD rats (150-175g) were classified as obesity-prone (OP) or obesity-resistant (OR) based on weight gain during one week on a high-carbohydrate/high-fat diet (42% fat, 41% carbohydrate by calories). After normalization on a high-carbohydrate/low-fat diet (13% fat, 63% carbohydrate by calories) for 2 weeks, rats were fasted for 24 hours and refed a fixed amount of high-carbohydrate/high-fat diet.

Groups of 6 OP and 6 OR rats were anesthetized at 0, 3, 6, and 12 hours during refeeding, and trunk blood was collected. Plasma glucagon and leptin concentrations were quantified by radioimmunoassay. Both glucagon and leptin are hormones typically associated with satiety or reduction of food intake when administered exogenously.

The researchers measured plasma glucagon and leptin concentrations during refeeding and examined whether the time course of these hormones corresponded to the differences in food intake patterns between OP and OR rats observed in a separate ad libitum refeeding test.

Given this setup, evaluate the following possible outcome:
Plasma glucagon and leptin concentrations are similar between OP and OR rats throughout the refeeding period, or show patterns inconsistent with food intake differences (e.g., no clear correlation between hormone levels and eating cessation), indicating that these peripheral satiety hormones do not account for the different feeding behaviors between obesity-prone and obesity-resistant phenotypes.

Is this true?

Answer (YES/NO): YES